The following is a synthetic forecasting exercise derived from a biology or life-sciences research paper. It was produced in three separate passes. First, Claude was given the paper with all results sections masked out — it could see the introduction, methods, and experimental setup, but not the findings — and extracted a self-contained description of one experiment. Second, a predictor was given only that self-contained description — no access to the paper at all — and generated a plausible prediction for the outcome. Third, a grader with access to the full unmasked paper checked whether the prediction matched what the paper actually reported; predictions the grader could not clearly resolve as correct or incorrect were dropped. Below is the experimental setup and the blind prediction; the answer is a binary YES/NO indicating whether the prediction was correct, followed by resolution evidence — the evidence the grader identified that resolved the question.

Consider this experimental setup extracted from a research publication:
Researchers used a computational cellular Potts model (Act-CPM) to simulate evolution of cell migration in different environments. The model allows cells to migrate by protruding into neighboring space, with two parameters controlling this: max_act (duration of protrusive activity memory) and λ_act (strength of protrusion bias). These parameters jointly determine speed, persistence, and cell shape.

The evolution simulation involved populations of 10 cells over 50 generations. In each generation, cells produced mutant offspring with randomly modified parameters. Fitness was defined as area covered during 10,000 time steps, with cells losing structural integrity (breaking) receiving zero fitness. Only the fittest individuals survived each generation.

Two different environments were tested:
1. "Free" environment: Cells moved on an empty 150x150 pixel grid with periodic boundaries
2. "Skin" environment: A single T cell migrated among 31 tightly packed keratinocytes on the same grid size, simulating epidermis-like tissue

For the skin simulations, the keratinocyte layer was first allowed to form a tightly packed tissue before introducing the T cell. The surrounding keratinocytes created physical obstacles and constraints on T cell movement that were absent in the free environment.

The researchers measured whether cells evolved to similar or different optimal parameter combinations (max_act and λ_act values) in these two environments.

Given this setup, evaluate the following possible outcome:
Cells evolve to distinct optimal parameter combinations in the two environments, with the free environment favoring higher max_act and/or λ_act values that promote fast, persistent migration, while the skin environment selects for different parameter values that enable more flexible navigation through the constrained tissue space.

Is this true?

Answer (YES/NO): NO